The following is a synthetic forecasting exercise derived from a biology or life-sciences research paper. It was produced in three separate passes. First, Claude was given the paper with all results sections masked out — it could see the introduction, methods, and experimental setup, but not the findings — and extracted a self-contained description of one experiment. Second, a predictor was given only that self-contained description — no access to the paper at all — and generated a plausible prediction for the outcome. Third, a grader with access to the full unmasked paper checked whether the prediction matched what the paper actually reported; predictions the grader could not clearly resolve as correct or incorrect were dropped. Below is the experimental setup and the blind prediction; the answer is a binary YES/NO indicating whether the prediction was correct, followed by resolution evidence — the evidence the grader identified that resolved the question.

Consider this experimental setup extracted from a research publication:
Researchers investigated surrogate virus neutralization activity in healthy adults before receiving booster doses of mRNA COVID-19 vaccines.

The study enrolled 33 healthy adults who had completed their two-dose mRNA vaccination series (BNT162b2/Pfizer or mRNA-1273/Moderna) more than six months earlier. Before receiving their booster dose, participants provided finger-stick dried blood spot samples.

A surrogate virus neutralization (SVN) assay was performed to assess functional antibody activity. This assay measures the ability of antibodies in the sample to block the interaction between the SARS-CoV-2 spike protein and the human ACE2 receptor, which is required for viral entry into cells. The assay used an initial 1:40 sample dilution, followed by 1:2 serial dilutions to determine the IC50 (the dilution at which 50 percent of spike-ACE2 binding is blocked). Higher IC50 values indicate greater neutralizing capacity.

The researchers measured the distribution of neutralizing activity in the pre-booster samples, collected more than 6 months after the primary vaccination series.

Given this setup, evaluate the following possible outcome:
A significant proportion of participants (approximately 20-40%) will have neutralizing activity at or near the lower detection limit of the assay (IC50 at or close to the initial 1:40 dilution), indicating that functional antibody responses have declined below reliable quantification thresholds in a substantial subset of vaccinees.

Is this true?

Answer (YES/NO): NO